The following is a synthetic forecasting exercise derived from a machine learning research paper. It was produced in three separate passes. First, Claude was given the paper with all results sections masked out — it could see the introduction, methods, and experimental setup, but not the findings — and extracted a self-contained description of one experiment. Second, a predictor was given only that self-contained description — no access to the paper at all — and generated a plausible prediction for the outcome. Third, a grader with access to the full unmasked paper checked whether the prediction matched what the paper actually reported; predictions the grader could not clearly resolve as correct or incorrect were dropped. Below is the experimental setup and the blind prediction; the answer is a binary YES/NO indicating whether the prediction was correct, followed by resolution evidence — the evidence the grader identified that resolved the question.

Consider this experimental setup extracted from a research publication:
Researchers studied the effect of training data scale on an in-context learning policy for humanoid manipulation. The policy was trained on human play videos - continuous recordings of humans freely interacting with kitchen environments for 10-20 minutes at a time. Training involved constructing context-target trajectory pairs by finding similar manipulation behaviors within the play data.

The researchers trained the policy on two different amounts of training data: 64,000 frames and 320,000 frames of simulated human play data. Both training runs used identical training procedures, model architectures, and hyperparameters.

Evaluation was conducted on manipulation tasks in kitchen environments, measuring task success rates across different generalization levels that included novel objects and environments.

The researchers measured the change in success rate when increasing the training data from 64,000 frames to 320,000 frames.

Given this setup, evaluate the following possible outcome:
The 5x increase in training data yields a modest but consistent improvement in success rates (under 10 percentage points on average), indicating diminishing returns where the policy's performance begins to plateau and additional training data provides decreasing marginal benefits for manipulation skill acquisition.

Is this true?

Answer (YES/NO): NO